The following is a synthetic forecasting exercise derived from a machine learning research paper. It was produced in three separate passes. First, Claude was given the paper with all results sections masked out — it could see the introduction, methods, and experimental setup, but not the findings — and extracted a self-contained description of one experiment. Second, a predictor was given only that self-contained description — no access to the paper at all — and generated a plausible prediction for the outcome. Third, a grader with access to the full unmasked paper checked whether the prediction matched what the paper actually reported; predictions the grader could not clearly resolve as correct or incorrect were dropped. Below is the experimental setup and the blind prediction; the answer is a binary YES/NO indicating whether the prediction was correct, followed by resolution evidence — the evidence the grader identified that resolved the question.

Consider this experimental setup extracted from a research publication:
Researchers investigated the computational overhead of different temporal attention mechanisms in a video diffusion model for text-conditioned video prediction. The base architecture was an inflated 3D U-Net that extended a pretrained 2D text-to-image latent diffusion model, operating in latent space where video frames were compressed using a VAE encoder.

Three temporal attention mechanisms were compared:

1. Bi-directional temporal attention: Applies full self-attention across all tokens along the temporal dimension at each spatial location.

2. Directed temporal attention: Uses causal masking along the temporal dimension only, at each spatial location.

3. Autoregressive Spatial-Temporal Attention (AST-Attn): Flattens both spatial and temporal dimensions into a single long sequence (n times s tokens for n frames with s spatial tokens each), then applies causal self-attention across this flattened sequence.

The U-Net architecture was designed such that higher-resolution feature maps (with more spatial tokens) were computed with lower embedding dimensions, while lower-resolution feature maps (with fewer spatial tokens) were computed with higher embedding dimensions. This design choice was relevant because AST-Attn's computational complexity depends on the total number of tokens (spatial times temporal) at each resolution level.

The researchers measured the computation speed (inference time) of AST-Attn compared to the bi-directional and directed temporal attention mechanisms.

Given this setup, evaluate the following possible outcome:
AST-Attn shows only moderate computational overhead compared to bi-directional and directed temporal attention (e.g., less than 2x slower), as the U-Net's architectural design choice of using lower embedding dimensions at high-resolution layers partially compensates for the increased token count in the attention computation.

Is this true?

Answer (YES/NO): NO